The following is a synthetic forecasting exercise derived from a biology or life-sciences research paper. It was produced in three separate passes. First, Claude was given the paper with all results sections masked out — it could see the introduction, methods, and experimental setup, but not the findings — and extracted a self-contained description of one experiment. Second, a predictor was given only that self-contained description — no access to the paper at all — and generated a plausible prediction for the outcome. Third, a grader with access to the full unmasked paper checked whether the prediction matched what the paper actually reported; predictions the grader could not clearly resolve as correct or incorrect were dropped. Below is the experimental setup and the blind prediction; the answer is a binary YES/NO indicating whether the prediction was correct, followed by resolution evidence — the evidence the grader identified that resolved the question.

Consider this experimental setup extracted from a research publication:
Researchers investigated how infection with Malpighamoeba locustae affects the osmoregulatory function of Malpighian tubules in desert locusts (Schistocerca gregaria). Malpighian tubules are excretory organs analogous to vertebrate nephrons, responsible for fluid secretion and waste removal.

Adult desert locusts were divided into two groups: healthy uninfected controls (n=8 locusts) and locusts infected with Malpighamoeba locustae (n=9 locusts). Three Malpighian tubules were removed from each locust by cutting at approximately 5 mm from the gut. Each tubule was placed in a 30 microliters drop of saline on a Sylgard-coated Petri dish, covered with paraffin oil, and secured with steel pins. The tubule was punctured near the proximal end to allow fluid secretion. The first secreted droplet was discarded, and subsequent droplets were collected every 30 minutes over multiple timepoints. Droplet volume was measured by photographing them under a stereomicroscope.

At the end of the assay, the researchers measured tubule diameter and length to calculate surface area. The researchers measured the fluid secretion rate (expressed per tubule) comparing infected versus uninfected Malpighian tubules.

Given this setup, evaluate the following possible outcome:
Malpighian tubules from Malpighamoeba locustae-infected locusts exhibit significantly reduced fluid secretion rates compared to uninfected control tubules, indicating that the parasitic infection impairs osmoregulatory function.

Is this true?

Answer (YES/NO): NO